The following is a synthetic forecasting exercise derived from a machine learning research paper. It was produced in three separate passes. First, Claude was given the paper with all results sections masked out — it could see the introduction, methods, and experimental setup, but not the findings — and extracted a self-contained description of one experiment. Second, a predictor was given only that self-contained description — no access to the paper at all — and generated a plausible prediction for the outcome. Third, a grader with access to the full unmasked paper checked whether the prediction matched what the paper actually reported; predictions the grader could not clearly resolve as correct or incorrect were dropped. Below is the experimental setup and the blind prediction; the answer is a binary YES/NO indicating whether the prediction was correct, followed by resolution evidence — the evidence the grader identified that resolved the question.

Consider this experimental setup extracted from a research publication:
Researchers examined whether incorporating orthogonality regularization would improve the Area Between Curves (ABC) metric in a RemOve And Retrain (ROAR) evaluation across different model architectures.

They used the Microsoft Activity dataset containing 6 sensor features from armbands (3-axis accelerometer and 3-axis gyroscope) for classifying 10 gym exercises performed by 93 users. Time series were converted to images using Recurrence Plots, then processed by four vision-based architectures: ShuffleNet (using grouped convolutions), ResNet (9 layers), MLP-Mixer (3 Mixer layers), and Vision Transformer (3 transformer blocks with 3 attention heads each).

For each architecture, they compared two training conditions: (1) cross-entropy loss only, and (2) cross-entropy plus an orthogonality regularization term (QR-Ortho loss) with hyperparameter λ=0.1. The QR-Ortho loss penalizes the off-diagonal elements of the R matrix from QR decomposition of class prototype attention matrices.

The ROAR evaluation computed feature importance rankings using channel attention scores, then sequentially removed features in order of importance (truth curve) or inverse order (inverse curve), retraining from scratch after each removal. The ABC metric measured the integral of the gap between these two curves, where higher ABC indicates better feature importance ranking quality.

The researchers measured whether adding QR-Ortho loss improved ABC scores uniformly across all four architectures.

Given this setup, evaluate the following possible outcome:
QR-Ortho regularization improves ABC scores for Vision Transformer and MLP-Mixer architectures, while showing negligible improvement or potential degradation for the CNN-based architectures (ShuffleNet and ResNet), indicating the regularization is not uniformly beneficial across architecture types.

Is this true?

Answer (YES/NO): NO